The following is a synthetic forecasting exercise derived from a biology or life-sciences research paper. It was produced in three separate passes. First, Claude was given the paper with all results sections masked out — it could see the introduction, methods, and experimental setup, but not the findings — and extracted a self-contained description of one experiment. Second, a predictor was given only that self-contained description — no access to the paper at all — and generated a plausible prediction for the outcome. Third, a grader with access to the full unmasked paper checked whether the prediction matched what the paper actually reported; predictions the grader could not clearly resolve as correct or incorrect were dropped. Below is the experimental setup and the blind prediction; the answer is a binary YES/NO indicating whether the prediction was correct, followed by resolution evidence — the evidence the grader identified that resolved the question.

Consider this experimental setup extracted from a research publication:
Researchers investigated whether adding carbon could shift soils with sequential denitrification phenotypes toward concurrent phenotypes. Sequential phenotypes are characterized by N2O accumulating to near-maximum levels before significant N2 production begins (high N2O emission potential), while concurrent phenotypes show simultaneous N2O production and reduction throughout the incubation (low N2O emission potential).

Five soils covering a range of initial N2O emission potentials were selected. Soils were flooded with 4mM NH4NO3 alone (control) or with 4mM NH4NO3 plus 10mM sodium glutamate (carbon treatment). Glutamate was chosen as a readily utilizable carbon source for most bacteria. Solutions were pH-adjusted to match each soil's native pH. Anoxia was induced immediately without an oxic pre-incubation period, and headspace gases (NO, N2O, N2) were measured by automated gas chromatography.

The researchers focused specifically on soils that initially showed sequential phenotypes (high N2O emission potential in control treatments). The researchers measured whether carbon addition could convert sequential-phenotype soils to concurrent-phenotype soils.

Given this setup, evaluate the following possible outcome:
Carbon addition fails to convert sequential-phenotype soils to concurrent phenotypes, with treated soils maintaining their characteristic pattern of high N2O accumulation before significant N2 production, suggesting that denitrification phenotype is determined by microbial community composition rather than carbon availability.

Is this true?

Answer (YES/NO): YES